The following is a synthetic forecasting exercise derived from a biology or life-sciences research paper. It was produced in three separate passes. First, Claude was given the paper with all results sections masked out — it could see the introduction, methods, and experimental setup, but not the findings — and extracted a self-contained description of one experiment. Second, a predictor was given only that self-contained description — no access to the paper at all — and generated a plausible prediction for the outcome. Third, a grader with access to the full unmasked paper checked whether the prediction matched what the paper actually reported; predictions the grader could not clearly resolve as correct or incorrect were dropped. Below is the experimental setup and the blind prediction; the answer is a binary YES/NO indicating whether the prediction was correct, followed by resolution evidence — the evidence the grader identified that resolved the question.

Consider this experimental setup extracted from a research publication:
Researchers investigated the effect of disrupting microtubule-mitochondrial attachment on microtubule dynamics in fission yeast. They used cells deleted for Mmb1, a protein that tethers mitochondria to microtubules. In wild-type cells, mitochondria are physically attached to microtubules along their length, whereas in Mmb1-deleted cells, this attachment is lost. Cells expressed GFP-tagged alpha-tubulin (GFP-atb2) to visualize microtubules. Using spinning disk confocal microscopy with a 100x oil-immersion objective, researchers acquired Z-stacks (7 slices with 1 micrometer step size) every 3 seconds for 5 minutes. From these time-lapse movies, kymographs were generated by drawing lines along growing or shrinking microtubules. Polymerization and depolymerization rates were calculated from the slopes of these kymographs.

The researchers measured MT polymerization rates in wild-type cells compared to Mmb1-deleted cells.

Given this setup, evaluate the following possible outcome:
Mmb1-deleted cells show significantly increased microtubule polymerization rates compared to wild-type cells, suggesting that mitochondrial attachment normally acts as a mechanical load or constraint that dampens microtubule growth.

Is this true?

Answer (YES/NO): NO